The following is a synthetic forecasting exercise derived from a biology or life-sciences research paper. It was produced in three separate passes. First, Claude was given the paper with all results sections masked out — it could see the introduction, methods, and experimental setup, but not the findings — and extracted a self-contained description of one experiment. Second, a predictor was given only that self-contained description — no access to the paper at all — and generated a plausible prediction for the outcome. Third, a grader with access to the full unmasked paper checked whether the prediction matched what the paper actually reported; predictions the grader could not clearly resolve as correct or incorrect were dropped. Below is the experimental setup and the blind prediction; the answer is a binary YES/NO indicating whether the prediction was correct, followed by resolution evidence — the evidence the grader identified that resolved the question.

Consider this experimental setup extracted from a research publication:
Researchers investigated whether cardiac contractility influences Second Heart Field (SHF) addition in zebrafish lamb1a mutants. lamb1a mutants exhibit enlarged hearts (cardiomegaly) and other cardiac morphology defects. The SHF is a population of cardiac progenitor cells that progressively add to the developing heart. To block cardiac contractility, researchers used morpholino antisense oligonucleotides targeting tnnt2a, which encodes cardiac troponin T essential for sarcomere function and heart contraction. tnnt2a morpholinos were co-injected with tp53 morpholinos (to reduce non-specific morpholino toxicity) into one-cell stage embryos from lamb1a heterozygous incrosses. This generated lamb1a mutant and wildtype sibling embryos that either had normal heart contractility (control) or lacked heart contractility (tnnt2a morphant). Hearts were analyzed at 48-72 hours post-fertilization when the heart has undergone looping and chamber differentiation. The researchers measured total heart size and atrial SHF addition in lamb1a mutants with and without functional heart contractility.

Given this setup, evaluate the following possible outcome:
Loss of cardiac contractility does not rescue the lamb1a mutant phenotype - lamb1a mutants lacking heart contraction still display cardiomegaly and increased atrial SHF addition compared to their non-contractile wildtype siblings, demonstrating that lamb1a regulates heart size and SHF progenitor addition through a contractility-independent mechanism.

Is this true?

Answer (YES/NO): NO